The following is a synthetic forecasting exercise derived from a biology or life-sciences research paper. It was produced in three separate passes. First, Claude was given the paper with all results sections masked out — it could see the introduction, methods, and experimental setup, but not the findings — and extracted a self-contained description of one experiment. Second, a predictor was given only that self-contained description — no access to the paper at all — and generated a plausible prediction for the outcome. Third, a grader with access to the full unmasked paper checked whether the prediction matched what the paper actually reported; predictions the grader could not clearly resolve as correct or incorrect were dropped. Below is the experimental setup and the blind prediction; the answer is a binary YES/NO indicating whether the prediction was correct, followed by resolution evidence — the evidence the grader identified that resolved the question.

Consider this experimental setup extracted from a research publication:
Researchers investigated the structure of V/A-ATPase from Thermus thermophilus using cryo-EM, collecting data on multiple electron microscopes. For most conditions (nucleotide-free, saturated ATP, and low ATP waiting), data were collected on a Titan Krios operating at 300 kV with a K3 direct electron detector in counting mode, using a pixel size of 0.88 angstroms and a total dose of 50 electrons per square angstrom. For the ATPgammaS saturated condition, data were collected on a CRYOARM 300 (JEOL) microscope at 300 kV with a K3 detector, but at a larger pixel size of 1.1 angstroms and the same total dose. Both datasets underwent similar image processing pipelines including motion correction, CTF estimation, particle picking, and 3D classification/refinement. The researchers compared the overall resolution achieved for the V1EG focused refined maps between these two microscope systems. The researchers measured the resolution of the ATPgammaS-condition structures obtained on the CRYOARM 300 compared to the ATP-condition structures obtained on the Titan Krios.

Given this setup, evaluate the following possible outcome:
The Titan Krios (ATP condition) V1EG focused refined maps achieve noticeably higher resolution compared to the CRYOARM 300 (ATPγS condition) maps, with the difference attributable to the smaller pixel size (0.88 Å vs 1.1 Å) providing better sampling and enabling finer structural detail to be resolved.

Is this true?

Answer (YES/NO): NO